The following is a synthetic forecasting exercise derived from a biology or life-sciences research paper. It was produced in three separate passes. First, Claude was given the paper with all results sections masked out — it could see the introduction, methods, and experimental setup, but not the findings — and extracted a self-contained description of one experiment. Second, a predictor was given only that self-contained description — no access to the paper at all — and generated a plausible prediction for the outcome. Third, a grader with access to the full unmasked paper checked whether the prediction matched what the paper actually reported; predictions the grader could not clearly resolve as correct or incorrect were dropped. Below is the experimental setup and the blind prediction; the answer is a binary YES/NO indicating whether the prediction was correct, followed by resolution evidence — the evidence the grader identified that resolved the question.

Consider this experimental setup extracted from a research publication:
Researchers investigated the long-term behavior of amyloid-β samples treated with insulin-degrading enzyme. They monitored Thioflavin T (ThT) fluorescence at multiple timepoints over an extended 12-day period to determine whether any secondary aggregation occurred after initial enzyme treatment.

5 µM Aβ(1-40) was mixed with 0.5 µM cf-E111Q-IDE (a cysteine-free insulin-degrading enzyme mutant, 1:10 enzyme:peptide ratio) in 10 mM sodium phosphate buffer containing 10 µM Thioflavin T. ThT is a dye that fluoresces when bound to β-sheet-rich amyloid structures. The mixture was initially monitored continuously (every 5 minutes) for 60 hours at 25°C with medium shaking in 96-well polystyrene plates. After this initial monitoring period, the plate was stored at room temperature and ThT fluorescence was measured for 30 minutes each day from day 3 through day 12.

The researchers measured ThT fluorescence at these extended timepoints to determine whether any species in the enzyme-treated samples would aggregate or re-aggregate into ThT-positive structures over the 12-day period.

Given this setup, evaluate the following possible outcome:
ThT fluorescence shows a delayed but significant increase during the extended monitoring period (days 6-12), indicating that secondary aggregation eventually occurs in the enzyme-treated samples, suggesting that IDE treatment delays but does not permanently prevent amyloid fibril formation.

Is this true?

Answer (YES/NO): NO